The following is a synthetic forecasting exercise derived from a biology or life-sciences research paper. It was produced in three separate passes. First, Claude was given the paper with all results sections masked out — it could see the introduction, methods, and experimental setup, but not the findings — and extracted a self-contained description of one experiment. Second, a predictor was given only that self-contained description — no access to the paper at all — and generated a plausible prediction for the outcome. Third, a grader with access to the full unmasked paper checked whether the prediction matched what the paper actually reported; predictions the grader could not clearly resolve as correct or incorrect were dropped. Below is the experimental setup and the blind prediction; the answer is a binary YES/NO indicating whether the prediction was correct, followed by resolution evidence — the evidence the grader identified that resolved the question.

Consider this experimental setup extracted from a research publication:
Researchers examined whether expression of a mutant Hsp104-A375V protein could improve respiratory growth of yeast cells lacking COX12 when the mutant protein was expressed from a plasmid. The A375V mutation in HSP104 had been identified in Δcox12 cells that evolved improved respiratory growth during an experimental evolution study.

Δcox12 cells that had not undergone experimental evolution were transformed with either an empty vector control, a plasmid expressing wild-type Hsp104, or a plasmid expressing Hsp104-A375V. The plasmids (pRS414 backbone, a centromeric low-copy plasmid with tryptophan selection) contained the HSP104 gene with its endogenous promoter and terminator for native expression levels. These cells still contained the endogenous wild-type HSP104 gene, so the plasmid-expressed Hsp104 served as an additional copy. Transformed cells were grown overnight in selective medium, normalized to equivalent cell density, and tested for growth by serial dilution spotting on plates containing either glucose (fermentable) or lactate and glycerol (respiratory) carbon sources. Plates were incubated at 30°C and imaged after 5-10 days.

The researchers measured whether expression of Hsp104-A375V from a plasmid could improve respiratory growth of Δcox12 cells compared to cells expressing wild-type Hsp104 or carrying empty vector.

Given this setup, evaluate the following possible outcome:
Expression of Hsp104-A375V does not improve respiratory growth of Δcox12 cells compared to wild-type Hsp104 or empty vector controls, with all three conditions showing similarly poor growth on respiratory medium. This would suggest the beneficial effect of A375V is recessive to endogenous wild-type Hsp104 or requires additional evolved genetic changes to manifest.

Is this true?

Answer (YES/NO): NO